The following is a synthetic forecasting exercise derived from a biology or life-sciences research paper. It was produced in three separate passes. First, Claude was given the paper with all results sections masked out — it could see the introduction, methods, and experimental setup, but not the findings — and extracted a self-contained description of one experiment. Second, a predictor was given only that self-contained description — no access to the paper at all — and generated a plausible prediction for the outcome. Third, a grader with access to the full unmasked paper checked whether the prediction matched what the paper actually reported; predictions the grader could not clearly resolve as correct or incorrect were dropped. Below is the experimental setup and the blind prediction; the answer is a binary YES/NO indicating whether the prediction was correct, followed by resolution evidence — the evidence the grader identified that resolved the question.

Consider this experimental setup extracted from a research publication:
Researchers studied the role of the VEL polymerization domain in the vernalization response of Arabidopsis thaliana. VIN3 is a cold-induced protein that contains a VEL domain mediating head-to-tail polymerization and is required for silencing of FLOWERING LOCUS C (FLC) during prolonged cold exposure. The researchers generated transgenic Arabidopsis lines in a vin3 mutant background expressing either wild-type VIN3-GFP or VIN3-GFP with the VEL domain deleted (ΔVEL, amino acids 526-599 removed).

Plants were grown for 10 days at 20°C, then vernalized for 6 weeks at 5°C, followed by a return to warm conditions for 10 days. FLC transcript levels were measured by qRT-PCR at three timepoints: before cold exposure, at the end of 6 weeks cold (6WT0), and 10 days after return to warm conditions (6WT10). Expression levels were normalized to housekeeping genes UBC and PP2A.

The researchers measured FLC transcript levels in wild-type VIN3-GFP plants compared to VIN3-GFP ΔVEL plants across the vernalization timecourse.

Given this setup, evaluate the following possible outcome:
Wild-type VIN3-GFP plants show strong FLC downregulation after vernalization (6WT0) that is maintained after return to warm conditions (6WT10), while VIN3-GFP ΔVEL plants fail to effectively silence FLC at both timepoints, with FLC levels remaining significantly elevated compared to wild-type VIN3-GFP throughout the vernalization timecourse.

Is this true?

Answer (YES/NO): YES